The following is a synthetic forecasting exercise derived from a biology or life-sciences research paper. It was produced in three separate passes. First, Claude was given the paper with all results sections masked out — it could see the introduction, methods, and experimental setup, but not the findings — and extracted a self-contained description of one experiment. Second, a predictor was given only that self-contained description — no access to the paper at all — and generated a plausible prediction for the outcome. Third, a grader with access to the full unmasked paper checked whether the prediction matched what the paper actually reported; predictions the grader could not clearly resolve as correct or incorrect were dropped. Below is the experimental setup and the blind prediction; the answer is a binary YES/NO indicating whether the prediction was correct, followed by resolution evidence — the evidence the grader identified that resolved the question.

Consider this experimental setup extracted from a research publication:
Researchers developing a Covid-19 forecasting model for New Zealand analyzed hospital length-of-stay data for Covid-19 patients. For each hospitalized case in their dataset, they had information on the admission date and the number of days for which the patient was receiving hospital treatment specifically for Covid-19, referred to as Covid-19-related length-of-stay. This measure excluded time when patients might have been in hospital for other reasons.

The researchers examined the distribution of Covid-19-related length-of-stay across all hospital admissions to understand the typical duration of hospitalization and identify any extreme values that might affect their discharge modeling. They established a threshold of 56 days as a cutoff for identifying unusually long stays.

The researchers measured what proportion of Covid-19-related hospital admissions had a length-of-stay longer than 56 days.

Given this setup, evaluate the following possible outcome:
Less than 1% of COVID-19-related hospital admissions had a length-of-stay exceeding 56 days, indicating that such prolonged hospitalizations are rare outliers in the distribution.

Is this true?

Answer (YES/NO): YES